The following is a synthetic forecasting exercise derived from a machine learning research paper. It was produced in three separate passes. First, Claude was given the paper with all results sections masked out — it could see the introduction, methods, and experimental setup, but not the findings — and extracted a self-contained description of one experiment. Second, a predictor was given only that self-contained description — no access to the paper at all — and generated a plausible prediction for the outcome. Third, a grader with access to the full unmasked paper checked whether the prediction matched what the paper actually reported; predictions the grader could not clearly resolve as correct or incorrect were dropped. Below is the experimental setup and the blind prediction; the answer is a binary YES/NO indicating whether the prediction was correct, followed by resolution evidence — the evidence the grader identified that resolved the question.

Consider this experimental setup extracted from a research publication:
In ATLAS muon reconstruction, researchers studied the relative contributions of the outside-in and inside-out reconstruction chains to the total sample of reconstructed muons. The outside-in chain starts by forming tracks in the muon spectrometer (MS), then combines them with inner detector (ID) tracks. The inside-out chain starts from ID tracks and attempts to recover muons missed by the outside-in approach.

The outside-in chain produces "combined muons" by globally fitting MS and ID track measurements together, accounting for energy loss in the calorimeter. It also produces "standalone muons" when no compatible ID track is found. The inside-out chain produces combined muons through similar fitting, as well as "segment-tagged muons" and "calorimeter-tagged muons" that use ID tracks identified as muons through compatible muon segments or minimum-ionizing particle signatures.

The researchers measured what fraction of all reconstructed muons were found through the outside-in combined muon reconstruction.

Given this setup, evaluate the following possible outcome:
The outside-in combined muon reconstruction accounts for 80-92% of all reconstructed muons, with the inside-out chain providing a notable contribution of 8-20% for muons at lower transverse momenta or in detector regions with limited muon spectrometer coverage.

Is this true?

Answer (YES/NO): NO